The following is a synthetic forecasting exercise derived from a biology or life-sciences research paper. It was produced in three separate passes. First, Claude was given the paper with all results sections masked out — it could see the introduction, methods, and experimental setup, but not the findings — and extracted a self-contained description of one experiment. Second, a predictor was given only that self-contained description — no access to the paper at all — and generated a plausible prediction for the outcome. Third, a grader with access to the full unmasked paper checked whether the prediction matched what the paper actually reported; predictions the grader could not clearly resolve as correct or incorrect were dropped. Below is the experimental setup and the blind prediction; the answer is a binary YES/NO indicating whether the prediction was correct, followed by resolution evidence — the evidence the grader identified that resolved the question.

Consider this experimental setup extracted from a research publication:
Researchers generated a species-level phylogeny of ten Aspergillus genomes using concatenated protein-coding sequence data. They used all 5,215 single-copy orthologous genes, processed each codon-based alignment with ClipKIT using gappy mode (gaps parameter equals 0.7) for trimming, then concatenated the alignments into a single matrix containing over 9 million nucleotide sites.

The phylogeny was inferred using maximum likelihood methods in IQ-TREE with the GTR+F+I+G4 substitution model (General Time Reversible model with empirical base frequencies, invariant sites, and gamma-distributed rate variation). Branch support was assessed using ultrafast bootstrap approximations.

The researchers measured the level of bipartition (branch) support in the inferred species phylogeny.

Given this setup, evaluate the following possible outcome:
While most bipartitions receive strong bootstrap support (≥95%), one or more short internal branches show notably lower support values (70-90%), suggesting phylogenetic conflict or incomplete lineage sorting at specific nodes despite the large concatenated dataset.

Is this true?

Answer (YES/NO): NO